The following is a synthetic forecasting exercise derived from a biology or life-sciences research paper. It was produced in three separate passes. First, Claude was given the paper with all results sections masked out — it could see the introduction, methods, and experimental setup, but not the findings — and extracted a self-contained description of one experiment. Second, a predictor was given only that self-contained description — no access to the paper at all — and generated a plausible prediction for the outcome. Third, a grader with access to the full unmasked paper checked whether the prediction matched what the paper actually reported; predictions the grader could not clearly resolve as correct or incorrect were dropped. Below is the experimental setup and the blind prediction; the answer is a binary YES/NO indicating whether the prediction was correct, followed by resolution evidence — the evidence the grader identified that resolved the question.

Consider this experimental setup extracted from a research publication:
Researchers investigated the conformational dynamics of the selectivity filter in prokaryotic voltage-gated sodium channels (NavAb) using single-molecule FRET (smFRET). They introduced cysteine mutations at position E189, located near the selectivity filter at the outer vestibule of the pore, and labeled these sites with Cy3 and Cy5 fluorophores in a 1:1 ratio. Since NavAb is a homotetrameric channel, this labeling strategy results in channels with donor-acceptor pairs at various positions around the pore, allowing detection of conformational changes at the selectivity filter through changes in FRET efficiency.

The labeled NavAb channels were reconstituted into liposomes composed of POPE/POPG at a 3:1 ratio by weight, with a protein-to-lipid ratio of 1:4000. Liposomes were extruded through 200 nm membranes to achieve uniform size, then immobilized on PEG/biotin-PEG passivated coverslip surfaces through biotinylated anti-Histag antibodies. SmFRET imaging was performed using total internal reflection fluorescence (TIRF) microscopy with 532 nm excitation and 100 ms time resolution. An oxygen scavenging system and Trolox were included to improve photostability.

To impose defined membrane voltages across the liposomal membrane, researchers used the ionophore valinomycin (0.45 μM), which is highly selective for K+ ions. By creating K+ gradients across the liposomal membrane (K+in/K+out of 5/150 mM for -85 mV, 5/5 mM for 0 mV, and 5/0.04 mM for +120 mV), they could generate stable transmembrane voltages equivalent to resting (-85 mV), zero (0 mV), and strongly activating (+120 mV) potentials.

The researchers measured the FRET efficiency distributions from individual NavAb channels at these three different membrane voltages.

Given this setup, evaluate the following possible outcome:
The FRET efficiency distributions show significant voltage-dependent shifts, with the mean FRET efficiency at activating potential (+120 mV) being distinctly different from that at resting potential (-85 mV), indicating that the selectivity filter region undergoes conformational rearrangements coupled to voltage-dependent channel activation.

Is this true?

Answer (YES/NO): YES